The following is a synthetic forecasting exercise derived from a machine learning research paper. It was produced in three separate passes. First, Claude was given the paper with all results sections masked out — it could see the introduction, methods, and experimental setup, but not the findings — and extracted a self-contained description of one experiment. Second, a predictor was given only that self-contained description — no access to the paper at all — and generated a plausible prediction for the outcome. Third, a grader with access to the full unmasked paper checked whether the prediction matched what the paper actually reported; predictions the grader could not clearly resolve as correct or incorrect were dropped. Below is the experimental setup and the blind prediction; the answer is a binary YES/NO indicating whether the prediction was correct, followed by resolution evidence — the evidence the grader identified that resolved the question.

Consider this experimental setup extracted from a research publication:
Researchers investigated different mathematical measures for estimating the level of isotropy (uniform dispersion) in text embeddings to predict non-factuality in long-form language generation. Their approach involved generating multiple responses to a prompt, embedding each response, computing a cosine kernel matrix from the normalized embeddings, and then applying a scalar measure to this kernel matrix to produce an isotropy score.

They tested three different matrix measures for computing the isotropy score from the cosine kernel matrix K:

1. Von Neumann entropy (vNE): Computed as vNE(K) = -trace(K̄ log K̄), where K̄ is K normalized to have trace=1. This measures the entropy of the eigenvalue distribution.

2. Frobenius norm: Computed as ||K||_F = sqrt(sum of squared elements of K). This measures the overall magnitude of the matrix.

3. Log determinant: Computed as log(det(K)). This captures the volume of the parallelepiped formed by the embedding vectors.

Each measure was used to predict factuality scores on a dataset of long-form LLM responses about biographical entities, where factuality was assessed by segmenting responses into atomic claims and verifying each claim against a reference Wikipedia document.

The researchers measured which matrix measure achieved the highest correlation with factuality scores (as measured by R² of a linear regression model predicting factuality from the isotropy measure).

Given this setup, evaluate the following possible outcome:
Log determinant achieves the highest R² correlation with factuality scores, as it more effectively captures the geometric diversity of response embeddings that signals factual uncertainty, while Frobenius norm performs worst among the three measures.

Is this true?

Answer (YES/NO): NO